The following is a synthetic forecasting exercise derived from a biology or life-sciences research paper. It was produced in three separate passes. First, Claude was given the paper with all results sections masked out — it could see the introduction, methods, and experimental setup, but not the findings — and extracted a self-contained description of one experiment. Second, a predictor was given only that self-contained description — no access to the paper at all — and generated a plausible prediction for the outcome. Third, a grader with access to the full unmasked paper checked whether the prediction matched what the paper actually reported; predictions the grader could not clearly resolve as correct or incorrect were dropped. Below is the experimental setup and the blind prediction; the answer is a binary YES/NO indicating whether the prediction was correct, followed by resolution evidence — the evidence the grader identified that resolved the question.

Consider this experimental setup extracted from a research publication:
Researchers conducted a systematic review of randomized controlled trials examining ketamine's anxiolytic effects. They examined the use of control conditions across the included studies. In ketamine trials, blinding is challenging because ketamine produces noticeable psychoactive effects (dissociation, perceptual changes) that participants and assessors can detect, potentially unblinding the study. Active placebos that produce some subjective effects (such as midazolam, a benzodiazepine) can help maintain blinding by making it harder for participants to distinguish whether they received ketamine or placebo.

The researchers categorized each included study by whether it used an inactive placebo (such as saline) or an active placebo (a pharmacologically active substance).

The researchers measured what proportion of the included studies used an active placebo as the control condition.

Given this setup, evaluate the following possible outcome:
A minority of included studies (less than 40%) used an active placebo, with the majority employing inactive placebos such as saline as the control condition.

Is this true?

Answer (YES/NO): YES